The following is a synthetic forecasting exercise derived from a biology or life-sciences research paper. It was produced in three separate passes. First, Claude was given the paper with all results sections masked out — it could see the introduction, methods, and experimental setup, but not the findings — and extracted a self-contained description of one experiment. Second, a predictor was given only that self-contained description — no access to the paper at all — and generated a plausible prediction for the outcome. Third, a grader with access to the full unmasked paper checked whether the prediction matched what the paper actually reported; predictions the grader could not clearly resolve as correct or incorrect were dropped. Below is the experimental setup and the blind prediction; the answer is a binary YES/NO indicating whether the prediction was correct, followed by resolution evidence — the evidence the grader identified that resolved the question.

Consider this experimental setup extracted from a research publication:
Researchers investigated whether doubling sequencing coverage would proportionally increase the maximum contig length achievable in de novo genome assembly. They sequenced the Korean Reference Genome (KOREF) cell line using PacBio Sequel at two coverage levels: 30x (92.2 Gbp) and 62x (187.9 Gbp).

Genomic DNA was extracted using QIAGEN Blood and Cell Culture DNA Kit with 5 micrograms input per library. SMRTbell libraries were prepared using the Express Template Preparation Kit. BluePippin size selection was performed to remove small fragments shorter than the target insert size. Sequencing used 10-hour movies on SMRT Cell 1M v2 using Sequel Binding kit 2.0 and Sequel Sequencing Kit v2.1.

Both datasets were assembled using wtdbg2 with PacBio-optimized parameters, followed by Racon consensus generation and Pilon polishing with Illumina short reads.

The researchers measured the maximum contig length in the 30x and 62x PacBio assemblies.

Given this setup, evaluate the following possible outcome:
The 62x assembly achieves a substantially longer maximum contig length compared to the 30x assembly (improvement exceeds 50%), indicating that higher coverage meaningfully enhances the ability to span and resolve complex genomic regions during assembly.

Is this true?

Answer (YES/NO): YES